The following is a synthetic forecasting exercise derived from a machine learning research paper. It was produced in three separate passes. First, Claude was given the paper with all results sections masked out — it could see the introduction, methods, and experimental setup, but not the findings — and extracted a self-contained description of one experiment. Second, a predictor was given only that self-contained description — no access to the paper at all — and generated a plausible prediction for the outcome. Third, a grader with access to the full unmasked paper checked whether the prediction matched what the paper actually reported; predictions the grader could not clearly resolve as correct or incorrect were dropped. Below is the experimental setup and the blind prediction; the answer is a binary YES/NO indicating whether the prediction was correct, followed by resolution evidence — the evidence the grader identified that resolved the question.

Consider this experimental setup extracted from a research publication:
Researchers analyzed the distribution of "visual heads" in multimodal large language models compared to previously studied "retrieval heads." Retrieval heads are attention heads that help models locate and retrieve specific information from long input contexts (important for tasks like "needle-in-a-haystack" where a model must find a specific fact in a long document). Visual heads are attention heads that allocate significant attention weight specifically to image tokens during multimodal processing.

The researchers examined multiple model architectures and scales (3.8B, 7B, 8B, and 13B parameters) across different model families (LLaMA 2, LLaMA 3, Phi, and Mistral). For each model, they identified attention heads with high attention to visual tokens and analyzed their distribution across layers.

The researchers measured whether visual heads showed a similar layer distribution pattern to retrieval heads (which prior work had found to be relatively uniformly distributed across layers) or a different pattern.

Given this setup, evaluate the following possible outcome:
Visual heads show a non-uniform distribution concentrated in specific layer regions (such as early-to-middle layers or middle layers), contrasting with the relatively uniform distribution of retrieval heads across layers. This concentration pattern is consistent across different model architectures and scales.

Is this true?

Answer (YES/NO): YES